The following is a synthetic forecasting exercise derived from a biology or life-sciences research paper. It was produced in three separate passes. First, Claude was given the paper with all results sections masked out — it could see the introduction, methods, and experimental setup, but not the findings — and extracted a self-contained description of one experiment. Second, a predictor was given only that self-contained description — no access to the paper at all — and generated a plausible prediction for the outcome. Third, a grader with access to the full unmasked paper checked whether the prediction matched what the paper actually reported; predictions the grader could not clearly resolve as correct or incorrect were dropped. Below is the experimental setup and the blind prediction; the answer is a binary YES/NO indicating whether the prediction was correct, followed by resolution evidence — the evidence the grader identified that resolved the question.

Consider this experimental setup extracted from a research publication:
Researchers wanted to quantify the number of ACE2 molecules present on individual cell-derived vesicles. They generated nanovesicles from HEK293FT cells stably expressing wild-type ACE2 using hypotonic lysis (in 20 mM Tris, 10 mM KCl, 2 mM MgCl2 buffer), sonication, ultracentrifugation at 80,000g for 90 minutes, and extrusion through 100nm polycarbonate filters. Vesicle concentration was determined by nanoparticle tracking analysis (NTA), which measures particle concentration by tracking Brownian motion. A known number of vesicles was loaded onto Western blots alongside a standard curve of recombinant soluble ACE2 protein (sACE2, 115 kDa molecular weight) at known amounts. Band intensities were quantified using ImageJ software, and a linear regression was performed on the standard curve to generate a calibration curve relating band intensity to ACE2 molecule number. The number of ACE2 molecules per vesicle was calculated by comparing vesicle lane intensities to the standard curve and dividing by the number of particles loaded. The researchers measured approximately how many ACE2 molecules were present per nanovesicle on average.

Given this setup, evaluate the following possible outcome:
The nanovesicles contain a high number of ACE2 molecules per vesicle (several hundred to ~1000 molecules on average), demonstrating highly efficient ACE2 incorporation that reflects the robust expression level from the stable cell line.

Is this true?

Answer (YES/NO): YES